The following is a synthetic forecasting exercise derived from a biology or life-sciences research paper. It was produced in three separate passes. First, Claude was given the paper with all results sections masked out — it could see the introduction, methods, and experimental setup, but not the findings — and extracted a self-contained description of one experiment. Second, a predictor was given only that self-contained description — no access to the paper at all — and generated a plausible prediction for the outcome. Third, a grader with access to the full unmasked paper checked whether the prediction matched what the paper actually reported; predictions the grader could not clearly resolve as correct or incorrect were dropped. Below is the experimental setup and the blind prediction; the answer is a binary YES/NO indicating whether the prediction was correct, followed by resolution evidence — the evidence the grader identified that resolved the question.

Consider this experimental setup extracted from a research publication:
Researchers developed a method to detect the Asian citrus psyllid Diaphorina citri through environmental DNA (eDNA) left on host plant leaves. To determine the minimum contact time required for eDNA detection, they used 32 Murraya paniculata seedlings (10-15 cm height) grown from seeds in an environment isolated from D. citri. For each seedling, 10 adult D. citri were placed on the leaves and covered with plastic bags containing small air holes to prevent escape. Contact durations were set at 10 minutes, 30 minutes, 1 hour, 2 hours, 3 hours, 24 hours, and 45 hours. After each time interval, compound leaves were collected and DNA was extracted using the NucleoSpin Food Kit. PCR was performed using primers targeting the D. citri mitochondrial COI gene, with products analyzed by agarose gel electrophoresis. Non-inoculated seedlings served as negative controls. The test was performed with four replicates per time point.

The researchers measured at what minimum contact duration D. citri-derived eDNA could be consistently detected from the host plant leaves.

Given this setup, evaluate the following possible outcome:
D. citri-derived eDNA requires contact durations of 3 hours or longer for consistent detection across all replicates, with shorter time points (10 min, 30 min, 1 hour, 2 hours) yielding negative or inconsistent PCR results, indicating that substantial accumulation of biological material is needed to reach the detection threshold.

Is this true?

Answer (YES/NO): NO